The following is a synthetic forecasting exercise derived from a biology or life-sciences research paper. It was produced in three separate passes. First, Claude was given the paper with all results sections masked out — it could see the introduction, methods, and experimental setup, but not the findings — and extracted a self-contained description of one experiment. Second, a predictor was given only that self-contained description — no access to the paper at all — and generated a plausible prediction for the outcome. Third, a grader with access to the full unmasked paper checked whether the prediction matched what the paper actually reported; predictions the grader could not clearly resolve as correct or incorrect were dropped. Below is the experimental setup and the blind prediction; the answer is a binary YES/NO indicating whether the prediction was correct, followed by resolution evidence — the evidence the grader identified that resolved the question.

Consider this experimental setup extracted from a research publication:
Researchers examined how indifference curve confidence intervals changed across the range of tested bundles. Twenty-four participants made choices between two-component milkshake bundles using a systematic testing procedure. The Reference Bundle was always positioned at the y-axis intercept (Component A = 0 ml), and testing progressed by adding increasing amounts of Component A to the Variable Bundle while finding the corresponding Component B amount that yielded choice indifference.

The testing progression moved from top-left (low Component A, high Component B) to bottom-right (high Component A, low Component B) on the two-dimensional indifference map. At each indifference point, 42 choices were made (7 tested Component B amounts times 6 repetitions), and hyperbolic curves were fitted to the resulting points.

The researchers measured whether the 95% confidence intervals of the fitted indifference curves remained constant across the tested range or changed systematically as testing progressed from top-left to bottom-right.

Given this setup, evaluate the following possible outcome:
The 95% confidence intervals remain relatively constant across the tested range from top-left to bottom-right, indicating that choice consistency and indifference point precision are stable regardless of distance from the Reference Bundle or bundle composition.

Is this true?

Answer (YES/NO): NO